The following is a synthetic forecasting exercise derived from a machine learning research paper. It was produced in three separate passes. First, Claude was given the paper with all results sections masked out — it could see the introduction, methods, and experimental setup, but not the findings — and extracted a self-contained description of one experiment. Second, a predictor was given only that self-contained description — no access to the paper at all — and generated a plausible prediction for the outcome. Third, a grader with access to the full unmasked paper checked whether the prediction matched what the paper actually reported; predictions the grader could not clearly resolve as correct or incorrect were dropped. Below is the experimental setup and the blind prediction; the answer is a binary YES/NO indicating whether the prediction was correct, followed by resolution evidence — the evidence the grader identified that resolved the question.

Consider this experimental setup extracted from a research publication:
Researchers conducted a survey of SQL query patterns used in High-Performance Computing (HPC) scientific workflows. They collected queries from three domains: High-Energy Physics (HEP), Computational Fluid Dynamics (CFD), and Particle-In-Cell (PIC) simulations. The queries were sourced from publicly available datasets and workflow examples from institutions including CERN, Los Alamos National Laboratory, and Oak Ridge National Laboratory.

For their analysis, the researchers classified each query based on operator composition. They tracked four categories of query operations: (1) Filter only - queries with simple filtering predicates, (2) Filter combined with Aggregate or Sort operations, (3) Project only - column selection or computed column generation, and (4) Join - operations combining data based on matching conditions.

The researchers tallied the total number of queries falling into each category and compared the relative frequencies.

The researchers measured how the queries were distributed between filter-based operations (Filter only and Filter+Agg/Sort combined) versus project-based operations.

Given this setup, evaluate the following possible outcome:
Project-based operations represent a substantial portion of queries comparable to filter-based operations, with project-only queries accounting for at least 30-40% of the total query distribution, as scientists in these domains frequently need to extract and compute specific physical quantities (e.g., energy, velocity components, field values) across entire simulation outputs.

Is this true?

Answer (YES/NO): NO